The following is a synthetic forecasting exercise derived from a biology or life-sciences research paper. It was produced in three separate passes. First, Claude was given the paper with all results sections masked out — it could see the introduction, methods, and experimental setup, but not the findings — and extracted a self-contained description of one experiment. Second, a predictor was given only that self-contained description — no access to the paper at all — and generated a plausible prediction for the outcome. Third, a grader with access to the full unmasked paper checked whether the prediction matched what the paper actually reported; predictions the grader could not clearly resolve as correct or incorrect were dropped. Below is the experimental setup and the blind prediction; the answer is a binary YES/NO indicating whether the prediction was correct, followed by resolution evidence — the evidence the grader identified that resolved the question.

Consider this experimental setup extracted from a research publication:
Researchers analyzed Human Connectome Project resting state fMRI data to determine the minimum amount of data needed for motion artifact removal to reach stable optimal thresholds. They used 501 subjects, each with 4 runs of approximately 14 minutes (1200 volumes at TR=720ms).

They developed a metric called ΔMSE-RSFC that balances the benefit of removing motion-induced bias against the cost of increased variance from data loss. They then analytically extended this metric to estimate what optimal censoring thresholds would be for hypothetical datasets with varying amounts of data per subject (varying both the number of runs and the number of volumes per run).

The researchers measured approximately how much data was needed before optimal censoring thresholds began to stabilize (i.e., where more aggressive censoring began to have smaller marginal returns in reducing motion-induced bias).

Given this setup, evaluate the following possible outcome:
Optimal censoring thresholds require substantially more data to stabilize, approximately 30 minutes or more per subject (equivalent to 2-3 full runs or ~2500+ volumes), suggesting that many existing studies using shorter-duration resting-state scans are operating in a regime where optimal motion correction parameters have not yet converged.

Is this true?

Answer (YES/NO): NO